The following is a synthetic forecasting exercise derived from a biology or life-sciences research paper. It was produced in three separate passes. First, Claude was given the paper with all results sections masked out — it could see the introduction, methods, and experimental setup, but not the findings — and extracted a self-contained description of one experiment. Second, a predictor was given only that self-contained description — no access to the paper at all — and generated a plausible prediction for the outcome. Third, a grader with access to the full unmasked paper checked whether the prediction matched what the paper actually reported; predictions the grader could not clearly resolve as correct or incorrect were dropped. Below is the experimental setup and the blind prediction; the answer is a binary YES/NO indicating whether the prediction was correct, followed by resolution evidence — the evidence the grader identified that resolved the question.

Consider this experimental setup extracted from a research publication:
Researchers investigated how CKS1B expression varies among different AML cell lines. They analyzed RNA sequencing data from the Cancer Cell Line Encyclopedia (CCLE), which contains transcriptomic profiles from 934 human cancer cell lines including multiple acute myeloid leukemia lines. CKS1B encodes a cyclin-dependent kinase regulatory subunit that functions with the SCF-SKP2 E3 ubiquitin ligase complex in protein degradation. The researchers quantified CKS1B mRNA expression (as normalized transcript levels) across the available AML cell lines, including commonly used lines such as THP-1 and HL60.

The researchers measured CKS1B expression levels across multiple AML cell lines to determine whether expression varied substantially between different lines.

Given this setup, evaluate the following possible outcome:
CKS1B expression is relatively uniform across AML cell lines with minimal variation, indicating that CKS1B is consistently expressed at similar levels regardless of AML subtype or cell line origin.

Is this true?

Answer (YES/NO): NO